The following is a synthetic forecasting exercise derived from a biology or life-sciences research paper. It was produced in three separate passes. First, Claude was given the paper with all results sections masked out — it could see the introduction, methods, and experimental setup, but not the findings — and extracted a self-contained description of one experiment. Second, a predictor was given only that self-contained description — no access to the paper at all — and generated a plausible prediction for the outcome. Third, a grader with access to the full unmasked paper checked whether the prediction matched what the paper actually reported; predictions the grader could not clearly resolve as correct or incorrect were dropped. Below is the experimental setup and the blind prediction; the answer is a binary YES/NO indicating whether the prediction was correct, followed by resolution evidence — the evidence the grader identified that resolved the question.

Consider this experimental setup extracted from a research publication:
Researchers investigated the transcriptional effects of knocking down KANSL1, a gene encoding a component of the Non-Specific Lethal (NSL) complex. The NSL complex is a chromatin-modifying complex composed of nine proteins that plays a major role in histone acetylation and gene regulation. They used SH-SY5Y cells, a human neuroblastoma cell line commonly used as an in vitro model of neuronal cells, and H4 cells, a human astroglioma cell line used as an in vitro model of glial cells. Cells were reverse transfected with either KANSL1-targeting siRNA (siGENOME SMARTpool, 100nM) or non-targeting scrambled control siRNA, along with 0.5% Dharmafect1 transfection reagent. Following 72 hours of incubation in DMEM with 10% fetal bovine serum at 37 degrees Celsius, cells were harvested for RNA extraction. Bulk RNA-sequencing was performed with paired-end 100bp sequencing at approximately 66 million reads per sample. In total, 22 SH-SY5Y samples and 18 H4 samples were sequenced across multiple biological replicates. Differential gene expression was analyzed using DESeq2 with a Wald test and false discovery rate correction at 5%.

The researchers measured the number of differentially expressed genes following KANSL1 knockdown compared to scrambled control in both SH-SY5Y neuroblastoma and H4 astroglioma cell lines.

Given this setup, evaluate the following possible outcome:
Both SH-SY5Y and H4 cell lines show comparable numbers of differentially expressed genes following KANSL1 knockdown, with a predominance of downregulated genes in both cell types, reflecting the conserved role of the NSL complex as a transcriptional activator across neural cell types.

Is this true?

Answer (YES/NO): NO